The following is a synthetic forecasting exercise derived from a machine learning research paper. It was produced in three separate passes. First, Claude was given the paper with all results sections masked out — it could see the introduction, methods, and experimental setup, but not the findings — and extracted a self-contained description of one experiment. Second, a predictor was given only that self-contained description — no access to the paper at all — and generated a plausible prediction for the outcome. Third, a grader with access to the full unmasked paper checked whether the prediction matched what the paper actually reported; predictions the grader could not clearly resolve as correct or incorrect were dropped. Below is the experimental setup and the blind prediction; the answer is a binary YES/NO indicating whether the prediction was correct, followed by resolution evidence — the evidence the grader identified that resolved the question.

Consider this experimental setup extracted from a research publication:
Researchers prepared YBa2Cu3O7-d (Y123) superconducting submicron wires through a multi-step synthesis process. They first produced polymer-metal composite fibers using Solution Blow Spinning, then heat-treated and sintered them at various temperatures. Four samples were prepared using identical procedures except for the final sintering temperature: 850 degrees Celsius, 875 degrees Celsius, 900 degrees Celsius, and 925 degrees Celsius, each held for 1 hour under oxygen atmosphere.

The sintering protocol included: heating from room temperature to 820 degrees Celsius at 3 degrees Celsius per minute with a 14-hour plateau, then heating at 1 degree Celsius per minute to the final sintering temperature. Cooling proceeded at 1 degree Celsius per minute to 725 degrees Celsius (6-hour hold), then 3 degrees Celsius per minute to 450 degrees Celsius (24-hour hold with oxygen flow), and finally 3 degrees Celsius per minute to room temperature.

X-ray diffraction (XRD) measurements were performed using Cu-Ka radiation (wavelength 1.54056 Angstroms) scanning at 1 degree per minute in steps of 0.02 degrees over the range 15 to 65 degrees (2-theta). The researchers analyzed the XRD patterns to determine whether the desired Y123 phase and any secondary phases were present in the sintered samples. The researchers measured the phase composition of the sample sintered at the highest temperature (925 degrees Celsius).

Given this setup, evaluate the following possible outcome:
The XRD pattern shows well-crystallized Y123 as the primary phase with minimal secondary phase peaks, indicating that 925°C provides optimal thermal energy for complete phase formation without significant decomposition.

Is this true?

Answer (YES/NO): NO